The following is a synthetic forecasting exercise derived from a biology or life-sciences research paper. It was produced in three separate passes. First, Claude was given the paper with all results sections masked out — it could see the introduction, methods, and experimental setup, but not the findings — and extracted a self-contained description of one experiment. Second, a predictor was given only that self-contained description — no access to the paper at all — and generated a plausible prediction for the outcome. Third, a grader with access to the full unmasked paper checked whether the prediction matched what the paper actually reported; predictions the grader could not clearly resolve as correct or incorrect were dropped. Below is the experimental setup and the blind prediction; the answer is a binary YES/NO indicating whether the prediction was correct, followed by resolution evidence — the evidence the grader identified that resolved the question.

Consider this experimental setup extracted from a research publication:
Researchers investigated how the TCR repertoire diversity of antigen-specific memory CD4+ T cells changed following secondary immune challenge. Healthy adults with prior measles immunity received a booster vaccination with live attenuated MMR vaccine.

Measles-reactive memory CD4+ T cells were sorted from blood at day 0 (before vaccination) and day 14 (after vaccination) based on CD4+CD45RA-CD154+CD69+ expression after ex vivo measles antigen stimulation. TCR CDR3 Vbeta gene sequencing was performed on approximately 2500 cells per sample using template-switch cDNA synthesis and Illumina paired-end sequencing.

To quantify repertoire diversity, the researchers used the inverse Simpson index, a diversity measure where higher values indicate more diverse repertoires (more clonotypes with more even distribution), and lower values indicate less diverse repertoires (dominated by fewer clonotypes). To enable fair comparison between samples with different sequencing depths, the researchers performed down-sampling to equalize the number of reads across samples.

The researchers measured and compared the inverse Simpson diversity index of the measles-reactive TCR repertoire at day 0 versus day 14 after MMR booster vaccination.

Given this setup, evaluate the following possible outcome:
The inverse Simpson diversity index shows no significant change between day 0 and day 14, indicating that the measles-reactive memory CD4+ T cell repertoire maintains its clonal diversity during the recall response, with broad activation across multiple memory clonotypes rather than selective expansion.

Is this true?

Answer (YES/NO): NO